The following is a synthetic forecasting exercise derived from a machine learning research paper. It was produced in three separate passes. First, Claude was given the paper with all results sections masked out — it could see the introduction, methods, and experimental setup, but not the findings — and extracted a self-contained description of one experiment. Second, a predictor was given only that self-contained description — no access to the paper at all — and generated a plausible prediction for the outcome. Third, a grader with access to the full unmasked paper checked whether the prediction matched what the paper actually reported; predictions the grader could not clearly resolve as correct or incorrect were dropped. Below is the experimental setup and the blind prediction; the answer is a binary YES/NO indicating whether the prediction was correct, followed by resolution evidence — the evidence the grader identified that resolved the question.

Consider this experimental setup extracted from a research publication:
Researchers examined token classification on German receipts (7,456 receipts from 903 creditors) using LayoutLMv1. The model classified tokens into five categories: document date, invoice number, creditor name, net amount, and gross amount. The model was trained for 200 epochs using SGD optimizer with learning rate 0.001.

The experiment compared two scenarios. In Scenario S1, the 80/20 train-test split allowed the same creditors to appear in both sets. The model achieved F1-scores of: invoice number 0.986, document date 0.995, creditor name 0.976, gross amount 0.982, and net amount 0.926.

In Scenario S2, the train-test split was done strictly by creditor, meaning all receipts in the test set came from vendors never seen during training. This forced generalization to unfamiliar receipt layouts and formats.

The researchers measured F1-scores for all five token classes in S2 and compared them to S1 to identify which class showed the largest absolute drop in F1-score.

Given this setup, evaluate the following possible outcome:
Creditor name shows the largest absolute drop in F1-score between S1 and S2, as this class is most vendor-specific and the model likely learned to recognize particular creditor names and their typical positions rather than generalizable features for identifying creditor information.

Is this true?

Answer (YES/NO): YES